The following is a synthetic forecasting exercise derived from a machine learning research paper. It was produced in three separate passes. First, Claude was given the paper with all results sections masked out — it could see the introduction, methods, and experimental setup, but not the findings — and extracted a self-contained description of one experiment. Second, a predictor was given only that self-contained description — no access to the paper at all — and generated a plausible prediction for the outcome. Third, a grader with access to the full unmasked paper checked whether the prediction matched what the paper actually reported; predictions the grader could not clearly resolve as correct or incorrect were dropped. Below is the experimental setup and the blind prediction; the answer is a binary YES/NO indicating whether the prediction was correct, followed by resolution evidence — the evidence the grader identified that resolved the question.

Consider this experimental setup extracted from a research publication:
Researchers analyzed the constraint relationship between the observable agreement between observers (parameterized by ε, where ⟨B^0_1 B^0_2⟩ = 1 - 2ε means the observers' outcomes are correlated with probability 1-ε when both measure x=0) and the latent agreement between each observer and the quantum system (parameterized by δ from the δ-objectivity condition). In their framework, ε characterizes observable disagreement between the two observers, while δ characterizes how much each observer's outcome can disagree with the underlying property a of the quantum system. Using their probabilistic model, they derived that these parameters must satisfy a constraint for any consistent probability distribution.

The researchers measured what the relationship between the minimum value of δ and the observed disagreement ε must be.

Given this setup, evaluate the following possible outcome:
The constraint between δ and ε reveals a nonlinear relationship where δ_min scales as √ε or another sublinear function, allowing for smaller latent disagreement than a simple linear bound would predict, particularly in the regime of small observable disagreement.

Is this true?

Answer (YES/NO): NO